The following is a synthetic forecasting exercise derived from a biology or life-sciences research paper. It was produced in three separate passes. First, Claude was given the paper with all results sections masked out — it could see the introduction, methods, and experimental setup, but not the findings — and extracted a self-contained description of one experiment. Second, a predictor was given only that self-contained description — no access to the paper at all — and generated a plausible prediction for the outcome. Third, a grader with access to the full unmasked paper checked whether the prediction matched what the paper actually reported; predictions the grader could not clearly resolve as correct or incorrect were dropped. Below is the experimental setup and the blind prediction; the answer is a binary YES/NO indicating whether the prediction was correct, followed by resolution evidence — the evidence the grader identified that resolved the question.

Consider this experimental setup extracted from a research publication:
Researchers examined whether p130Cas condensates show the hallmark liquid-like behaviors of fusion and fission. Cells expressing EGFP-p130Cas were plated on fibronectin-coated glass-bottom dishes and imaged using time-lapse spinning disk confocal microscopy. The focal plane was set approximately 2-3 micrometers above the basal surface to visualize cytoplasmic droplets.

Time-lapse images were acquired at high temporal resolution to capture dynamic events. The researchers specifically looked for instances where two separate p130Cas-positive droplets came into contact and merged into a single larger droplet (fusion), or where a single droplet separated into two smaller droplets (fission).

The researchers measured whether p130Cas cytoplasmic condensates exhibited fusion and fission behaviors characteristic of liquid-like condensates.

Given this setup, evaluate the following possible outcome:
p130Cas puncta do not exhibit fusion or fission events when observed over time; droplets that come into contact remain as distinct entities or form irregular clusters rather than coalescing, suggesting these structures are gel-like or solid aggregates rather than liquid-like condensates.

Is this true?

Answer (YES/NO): NO